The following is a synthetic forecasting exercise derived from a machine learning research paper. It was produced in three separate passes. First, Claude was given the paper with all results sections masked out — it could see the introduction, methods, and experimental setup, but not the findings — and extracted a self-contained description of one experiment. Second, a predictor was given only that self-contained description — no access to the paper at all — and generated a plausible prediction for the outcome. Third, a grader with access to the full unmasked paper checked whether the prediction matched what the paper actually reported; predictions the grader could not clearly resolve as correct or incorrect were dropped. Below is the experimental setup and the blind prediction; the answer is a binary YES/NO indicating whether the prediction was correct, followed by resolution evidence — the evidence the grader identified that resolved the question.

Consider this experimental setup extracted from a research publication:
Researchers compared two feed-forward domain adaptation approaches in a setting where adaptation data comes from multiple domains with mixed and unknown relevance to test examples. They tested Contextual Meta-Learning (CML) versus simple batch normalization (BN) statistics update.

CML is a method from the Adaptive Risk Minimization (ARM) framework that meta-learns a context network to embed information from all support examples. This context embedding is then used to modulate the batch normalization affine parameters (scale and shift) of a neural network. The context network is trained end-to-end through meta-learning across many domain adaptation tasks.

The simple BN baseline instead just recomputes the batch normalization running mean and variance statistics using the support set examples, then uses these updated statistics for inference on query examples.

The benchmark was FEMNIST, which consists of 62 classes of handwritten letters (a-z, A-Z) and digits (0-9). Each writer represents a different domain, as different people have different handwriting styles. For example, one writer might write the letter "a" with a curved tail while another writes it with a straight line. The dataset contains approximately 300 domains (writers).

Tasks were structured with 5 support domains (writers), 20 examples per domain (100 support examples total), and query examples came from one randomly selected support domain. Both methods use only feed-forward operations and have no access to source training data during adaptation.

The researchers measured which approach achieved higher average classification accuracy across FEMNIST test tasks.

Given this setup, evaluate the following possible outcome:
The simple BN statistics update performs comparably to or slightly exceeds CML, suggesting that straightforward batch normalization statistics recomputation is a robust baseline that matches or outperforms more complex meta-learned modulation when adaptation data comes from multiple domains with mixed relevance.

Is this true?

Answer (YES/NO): YES